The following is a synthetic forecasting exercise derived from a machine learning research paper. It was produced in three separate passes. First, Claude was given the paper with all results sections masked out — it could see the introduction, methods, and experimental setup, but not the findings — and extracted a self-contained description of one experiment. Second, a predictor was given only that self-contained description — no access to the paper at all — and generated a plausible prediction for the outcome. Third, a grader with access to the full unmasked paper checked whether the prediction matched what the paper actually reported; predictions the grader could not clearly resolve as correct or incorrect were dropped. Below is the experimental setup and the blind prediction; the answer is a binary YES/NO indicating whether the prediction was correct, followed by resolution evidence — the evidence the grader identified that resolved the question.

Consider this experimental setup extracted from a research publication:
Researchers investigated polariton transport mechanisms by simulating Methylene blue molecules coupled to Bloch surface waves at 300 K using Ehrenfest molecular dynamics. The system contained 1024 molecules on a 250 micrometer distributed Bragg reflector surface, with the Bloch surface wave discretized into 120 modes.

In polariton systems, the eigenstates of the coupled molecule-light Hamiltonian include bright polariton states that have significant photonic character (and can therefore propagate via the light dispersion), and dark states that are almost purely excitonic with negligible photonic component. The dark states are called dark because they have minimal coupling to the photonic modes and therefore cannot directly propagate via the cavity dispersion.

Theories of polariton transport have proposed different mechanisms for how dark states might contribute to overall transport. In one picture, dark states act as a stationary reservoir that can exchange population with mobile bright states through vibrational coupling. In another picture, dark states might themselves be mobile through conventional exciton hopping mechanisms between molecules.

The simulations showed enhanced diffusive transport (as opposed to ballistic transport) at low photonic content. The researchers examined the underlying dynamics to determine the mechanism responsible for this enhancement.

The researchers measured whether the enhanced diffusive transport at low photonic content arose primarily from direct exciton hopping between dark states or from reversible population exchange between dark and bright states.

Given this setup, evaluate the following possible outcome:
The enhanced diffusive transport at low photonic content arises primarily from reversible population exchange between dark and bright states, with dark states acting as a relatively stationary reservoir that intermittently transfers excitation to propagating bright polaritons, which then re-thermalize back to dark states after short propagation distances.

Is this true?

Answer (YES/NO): YES